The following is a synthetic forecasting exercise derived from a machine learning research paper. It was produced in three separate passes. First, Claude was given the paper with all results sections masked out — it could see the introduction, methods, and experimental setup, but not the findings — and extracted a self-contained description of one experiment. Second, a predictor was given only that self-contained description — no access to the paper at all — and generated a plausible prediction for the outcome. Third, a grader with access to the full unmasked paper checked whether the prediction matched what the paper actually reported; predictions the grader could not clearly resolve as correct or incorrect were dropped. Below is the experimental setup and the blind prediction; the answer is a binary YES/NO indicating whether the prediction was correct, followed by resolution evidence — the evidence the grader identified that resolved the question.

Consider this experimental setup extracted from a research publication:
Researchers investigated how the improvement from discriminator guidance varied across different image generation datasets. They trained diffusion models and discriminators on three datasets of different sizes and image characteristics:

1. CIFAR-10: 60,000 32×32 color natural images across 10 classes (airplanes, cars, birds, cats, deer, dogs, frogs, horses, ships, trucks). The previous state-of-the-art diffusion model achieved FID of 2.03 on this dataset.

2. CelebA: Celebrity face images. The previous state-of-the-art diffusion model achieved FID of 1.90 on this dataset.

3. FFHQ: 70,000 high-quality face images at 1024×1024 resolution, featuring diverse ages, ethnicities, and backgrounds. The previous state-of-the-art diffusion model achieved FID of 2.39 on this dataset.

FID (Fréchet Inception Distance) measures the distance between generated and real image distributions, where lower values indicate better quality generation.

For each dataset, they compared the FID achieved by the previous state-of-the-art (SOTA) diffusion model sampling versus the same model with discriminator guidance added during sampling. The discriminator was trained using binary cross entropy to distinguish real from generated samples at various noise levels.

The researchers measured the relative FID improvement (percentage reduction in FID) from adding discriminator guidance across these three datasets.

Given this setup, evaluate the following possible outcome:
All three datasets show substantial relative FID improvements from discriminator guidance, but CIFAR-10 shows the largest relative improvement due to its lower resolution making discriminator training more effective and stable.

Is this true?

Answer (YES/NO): NO